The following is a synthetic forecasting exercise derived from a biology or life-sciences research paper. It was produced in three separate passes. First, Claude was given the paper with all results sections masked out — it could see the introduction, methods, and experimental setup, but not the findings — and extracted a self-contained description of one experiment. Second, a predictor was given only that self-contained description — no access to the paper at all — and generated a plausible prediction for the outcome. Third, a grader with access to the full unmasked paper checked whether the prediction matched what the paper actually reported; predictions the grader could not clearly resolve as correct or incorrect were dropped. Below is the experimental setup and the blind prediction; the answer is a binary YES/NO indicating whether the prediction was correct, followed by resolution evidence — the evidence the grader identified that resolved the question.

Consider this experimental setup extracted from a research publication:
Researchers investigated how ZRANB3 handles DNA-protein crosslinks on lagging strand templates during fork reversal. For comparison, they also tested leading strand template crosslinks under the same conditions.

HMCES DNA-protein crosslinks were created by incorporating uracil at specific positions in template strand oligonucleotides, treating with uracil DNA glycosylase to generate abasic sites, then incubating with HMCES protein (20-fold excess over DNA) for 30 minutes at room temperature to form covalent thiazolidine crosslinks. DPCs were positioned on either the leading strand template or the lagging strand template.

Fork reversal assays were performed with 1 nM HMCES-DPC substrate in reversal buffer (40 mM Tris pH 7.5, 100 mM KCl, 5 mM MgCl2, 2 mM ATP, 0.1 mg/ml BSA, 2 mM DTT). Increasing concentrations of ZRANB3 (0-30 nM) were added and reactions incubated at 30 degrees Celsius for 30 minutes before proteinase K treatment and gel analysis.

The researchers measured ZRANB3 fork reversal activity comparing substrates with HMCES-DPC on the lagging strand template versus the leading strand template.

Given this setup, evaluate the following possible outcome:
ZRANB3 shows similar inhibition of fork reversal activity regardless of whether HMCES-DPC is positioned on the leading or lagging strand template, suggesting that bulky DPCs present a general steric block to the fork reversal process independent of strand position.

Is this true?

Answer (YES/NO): NO